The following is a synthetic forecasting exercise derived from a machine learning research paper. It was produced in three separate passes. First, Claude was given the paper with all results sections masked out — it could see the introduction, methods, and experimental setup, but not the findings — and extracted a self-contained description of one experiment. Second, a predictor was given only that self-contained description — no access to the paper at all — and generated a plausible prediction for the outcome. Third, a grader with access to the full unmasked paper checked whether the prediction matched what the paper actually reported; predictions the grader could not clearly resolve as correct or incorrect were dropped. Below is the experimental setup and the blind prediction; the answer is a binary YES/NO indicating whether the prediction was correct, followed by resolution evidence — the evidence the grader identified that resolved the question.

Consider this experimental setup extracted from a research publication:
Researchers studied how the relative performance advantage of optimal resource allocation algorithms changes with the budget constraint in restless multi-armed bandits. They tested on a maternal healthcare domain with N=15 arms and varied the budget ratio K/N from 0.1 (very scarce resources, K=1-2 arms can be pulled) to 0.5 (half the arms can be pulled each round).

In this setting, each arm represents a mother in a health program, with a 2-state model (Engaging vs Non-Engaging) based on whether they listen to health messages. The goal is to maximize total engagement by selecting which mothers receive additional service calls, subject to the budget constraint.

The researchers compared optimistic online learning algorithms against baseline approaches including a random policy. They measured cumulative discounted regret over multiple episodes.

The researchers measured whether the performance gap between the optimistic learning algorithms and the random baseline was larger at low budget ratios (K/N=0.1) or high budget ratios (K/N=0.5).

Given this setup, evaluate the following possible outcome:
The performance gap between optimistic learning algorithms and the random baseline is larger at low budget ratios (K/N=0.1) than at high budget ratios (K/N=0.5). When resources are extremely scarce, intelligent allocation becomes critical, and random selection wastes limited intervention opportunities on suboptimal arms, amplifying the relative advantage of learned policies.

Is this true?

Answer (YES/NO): YES